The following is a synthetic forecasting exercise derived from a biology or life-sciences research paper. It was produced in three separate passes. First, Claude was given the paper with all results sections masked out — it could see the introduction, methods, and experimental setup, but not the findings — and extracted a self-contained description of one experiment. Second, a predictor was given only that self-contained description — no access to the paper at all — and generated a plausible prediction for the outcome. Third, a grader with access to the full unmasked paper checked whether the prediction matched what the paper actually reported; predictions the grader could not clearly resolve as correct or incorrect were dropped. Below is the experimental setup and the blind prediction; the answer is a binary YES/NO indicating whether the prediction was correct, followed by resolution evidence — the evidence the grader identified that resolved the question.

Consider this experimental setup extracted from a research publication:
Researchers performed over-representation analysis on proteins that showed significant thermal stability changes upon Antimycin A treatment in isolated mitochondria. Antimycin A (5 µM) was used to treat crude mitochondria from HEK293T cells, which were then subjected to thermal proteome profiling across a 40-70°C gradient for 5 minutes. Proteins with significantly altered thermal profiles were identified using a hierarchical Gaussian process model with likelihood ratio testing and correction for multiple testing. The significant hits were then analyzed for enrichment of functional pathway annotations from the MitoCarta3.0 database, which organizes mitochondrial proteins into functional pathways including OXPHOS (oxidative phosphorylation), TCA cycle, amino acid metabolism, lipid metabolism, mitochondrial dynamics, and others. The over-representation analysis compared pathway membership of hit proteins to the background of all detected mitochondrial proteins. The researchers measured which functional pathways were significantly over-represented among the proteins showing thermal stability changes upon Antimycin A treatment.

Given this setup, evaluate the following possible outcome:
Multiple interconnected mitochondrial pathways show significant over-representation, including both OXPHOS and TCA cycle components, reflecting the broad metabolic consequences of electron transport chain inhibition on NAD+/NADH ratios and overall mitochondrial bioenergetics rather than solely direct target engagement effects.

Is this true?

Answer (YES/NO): NO